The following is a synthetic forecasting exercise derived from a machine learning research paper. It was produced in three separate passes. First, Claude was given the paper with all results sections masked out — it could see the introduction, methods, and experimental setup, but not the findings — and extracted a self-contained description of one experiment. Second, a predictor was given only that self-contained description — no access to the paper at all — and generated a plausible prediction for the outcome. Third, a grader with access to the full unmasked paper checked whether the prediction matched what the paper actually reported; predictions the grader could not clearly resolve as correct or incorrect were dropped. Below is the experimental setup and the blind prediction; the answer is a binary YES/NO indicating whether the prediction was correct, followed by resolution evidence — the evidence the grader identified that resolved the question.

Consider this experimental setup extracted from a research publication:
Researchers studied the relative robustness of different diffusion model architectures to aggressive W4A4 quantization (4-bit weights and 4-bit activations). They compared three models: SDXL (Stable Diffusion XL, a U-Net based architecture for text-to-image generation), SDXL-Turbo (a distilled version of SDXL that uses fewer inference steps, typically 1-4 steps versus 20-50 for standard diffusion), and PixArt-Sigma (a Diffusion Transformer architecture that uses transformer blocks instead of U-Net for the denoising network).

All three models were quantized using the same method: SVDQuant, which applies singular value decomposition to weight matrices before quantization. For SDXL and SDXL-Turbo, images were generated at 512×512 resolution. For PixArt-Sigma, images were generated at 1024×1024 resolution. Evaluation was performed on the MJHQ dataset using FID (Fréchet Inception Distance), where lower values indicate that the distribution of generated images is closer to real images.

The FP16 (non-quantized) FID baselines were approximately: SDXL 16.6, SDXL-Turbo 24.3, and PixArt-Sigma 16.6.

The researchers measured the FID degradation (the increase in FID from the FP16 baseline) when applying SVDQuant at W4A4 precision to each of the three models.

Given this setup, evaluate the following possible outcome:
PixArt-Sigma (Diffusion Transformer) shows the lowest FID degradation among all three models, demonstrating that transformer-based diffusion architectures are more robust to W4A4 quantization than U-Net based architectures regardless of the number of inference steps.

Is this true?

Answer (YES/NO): NO